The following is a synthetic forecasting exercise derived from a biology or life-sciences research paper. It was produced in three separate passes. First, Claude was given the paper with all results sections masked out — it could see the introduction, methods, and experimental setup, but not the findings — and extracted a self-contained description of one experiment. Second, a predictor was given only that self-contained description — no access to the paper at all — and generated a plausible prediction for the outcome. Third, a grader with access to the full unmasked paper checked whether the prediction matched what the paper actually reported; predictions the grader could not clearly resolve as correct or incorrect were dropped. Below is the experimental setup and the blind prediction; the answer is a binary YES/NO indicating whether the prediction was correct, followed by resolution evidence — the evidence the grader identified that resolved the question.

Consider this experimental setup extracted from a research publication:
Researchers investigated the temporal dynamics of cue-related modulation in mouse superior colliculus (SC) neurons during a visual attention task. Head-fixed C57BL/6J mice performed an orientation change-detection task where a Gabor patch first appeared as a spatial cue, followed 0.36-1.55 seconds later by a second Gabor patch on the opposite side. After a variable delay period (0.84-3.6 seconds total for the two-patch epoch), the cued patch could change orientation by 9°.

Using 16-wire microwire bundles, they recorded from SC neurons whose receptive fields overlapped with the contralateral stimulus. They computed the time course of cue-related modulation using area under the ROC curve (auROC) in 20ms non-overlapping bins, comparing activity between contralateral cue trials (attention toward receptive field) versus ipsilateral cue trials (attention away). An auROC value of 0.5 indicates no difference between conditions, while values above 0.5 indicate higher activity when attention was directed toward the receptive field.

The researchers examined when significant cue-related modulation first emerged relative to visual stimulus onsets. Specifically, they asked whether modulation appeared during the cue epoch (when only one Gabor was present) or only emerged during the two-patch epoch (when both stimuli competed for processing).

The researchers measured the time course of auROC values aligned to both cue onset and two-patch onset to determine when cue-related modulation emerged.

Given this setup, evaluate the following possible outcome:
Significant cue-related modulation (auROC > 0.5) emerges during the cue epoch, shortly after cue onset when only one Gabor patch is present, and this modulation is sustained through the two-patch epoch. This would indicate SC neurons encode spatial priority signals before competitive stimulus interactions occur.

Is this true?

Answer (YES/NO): NO